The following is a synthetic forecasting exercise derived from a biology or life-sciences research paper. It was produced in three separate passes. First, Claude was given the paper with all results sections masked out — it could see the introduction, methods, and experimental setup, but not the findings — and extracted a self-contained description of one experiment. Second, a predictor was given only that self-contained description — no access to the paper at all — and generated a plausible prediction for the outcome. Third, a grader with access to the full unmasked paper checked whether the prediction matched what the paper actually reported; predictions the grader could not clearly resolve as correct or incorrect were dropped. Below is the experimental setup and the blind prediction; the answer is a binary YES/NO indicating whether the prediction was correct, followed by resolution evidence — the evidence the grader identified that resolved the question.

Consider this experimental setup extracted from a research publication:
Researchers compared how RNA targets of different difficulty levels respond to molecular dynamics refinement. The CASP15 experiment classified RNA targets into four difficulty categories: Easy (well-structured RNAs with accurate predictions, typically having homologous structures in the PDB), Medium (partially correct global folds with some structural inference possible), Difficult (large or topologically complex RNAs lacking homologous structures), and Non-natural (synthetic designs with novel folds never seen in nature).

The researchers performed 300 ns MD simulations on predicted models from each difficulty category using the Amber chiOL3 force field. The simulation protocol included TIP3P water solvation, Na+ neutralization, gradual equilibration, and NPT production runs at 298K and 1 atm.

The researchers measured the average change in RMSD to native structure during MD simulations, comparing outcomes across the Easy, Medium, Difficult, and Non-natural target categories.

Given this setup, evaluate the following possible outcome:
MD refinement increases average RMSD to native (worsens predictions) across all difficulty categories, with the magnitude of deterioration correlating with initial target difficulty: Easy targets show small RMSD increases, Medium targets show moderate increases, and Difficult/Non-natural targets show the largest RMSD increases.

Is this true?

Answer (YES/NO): NO